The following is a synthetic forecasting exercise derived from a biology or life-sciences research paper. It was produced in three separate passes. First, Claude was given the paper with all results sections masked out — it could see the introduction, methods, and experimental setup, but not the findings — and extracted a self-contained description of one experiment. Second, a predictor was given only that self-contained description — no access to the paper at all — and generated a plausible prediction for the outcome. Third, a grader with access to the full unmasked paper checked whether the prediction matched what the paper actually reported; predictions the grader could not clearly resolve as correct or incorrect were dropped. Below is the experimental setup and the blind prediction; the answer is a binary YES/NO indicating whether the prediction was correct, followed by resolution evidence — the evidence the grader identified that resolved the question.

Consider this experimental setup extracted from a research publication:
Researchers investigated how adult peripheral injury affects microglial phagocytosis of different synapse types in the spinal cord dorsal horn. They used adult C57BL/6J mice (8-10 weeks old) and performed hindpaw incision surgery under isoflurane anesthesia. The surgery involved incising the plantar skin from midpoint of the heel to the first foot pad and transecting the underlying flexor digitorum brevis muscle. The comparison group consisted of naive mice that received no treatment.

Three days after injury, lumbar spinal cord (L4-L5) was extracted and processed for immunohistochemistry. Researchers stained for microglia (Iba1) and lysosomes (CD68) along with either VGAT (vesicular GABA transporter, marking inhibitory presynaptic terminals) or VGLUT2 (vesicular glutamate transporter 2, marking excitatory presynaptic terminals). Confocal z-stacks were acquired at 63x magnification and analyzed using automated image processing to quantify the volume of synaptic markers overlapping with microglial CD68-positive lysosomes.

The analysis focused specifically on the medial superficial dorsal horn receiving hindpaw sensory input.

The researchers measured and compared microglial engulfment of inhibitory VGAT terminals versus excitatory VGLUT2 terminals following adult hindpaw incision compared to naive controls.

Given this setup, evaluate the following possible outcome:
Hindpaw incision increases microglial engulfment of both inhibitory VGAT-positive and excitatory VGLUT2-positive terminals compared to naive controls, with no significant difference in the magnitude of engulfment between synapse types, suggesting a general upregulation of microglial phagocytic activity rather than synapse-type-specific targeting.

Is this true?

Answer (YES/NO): NO